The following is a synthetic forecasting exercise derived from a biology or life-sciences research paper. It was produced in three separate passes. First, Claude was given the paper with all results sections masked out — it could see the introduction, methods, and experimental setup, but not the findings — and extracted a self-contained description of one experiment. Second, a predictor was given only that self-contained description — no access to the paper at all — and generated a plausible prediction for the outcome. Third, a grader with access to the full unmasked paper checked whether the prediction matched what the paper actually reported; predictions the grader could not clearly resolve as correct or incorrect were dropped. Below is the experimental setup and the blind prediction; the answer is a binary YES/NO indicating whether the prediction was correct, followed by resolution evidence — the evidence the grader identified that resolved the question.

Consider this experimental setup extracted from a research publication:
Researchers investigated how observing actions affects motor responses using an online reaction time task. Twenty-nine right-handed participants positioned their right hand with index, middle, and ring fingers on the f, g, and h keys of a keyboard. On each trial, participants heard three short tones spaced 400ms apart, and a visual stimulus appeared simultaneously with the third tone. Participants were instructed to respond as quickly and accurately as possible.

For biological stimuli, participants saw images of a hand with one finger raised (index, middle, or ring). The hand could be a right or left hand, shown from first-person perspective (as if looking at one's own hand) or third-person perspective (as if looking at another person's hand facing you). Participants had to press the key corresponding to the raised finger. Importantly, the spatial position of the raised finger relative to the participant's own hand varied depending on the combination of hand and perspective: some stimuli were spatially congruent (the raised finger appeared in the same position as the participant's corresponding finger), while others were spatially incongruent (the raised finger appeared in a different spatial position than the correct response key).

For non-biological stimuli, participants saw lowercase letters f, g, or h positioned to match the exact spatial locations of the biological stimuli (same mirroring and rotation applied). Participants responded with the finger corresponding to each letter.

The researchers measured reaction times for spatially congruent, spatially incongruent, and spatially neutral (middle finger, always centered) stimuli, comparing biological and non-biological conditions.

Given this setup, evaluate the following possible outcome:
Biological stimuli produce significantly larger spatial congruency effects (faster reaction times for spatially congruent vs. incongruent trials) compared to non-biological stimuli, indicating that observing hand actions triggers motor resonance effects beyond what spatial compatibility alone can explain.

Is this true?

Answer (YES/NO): YES